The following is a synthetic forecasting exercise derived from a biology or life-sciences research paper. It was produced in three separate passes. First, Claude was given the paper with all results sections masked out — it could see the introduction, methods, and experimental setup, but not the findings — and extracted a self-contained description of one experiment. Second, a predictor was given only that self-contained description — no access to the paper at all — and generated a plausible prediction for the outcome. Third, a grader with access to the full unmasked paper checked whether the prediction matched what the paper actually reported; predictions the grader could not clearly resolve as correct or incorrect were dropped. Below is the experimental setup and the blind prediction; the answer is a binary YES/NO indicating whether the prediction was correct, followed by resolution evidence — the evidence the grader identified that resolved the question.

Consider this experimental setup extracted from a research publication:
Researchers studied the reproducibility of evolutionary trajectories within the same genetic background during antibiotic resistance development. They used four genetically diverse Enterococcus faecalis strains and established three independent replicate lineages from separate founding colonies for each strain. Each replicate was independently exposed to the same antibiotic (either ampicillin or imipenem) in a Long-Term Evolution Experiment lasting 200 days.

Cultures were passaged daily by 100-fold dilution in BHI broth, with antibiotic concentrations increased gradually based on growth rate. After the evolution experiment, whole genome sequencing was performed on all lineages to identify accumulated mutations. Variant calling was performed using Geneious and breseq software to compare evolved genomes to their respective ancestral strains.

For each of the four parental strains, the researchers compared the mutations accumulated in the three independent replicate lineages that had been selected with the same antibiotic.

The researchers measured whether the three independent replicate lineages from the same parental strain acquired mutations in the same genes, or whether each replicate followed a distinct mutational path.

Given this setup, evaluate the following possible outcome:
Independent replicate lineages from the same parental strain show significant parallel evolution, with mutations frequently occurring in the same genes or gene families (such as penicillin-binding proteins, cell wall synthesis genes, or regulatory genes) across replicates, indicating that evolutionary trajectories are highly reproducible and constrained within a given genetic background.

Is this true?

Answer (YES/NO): NO